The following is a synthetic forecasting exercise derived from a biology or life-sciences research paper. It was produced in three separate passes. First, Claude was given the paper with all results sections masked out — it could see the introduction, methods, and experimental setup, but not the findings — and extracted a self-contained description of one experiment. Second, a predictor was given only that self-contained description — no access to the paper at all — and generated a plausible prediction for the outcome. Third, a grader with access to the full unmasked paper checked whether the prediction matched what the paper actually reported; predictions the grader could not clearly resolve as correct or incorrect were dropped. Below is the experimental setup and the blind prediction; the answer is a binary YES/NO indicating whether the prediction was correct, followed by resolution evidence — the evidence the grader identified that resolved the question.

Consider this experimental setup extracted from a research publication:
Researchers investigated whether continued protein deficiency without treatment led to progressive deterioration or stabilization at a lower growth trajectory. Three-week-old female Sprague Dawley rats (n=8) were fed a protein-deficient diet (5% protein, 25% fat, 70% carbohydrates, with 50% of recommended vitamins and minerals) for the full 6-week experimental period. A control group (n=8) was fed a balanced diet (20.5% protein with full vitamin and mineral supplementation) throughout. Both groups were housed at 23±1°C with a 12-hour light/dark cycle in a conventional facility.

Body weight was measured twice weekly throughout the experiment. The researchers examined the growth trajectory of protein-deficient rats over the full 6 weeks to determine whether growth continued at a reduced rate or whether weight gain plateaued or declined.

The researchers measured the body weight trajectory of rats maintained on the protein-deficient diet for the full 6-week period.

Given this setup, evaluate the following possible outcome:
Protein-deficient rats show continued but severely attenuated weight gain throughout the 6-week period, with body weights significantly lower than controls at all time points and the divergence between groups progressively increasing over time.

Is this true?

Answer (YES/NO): YES